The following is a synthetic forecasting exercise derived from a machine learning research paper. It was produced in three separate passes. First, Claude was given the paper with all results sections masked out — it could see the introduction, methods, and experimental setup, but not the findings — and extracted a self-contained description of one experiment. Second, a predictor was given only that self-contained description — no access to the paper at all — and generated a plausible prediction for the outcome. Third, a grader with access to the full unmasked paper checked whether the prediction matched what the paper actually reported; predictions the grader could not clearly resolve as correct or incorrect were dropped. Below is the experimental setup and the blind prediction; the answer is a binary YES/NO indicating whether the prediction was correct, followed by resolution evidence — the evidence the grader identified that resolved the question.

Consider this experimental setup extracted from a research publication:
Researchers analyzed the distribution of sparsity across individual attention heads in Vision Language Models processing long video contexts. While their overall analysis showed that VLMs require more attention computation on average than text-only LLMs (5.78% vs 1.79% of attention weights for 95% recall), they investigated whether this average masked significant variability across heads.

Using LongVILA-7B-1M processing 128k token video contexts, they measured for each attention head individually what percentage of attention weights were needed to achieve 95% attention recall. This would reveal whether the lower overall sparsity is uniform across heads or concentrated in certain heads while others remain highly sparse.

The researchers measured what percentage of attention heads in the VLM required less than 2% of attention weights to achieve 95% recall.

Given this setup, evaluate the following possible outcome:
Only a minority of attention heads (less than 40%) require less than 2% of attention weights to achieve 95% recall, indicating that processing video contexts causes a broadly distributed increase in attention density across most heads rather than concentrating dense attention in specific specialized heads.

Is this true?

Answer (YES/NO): NO